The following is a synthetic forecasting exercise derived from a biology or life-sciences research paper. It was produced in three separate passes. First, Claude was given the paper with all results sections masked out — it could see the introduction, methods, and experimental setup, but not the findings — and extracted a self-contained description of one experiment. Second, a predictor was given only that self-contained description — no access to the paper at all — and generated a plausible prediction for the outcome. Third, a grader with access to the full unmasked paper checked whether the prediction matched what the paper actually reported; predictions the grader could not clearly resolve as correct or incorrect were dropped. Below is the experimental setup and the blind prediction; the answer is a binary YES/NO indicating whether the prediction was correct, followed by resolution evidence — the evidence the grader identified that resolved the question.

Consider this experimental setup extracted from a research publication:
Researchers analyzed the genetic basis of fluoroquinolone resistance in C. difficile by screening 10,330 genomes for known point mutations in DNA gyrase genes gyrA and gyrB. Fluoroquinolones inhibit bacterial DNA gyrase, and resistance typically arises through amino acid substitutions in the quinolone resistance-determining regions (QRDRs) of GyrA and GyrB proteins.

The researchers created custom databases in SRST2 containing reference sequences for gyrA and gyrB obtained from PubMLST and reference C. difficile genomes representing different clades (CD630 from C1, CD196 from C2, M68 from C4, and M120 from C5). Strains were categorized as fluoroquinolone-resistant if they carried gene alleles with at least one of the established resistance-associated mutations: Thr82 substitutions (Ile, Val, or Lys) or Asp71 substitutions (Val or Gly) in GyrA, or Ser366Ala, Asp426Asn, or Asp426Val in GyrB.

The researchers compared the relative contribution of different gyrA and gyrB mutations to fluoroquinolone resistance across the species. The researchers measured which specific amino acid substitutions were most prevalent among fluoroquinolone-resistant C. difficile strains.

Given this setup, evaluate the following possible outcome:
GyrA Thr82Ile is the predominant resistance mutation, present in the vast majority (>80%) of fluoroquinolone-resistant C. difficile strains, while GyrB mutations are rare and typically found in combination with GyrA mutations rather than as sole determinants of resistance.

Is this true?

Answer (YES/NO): NO